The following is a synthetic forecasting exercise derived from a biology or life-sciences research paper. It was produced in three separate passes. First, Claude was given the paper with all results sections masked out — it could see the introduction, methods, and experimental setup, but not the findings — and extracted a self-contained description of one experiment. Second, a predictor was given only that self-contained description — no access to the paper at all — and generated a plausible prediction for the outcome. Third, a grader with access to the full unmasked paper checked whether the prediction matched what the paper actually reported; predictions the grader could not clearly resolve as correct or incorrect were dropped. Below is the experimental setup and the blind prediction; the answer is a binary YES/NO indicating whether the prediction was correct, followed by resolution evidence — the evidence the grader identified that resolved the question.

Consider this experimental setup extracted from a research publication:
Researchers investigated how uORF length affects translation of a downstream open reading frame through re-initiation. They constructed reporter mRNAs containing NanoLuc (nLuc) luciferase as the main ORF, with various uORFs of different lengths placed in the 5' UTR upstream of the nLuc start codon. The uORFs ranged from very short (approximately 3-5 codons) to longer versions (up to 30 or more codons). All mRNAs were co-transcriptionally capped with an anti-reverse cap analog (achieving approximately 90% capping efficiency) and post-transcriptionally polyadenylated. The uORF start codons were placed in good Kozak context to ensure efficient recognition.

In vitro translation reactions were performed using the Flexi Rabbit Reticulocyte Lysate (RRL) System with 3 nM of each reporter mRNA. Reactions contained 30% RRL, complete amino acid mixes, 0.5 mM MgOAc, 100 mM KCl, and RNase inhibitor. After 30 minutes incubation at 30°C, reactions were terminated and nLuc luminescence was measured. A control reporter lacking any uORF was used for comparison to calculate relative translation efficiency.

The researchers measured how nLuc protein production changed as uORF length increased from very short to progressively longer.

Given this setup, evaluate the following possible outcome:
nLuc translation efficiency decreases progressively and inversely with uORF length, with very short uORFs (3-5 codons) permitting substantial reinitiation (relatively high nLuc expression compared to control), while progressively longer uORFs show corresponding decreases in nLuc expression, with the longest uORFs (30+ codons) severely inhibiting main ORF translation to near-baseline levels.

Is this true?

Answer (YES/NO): YES